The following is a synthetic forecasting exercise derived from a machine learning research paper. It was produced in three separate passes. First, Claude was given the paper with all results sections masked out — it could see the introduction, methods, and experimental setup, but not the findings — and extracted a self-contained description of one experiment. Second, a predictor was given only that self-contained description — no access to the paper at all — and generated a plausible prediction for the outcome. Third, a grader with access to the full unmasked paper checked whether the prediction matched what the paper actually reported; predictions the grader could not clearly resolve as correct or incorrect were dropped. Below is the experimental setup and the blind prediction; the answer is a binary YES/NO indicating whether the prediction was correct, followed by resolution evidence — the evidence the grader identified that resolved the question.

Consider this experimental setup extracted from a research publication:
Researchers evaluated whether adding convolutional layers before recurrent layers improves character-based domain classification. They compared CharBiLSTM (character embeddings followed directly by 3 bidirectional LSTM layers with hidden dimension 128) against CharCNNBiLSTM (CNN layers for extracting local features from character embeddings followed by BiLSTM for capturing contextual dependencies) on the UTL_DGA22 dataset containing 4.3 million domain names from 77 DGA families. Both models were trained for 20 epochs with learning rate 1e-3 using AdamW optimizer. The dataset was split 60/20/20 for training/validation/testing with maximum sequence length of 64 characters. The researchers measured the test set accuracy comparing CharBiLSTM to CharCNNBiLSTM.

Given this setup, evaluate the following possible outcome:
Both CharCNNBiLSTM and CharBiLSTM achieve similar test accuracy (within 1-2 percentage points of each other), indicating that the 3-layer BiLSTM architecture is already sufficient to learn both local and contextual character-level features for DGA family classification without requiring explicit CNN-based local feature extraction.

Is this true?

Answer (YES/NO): NO